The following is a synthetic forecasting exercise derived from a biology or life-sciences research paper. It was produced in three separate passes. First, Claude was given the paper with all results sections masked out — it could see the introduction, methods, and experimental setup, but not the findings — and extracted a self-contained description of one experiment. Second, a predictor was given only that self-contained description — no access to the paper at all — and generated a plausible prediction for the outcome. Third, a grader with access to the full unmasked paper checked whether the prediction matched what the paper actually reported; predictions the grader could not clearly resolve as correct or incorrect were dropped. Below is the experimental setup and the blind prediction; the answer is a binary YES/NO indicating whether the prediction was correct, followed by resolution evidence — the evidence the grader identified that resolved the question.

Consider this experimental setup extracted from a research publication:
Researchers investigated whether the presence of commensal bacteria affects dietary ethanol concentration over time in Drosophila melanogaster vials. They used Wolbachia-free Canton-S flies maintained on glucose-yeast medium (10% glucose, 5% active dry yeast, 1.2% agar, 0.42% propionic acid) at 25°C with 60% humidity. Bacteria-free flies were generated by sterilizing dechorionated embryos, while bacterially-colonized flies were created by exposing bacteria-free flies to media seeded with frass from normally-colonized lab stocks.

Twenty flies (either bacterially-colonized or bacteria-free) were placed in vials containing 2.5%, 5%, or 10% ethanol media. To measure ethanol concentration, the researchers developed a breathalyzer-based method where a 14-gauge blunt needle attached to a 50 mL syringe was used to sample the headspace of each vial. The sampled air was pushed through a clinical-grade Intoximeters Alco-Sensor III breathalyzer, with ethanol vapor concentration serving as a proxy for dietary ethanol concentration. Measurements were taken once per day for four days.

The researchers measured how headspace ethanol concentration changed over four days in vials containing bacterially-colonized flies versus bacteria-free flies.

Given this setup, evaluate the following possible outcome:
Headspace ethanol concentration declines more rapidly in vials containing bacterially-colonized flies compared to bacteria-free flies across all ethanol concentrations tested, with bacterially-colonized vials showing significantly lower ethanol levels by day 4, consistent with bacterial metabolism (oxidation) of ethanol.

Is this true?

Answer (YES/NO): NO